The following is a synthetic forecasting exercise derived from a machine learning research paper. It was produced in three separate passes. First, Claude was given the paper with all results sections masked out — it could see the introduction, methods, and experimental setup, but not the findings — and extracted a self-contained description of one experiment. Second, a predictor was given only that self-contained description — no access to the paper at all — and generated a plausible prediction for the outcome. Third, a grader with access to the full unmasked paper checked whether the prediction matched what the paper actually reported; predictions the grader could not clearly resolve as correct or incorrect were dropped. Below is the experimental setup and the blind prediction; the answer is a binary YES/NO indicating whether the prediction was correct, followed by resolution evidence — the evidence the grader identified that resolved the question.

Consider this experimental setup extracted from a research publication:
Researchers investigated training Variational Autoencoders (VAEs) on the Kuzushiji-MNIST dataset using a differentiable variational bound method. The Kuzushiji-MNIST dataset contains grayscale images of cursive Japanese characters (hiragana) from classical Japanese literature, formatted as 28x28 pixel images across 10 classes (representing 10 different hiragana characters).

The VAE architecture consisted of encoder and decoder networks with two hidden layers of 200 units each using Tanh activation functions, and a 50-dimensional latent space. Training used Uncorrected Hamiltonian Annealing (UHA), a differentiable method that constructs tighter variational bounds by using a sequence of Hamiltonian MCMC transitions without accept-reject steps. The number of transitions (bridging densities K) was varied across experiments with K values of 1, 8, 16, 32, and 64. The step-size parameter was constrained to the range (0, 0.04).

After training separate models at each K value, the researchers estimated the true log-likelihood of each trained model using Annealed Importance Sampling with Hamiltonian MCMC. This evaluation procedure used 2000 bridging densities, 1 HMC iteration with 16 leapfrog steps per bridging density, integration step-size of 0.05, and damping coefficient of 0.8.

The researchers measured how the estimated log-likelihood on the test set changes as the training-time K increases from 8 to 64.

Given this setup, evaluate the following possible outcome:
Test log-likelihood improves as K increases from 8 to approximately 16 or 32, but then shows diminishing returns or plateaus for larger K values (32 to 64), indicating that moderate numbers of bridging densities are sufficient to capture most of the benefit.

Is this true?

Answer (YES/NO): NO